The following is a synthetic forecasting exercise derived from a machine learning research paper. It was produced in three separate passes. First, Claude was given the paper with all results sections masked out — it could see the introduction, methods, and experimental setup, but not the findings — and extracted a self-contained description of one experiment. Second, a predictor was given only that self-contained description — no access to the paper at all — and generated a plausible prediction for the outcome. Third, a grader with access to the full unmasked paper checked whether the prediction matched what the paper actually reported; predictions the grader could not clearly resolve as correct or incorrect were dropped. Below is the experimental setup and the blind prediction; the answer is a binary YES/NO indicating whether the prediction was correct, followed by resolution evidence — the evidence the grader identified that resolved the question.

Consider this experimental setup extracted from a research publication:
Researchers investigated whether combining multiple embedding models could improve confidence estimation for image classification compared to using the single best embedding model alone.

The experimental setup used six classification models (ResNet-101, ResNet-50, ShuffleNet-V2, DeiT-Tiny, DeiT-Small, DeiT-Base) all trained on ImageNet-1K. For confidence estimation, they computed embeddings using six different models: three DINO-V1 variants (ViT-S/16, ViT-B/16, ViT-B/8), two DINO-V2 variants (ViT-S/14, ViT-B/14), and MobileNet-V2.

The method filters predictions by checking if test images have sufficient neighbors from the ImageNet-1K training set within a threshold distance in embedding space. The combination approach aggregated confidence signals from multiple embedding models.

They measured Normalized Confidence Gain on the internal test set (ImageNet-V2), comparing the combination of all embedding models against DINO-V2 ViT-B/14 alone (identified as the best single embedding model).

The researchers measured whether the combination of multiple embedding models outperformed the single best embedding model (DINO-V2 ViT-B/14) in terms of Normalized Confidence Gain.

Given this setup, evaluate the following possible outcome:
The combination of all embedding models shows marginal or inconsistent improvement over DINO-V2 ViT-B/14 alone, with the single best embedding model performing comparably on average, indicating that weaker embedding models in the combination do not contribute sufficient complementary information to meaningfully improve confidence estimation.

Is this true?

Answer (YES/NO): NO